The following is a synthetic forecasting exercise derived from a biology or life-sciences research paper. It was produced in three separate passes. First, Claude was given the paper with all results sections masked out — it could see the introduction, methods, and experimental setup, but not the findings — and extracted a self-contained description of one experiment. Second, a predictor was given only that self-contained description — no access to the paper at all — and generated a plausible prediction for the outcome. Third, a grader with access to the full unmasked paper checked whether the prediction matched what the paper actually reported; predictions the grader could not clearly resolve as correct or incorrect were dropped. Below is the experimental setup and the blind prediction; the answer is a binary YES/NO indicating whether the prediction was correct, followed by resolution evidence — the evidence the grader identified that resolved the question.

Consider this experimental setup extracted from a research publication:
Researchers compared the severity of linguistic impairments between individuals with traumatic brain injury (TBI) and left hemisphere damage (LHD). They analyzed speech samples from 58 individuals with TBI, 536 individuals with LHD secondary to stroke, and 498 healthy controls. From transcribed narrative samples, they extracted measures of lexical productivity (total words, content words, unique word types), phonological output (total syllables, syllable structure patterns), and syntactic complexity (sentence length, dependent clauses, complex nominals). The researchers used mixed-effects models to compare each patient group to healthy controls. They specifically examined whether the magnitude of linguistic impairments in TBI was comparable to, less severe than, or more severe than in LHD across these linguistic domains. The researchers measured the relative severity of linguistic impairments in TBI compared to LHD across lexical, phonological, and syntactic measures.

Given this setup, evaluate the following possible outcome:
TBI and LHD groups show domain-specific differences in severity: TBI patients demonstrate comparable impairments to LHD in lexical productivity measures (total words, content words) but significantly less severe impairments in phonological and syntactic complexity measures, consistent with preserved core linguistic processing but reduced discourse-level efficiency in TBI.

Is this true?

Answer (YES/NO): NO